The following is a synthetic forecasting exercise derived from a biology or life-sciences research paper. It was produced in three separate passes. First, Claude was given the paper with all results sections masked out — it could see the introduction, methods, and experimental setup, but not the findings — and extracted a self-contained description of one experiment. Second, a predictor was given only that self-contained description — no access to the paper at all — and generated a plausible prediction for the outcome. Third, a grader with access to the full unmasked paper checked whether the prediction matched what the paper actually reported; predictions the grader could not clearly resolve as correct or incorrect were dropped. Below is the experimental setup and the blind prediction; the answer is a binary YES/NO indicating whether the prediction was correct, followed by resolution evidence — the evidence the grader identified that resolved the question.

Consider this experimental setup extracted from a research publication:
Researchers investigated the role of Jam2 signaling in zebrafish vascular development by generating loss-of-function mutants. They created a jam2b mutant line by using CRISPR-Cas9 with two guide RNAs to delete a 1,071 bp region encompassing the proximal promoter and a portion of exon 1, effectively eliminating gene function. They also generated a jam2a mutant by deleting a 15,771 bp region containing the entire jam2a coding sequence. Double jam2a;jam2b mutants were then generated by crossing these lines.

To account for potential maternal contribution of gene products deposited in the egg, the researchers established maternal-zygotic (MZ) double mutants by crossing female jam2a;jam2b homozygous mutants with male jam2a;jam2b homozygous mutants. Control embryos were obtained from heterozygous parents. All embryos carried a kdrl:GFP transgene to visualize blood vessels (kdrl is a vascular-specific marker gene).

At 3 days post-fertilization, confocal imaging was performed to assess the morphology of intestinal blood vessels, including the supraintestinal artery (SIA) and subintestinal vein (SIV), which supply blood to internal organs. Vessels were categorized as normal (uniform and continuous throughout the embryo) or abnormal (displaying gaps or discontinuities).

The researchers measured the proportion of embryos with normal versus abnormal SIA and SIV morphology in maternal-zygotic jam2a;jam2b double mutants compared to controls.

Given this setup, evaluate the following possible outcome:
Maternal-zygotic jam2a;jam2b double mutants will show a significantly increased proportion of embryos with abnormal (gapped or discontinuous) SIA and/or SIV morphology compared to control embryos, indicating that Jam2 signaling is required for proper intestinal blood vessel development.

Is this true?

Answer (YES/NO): YES